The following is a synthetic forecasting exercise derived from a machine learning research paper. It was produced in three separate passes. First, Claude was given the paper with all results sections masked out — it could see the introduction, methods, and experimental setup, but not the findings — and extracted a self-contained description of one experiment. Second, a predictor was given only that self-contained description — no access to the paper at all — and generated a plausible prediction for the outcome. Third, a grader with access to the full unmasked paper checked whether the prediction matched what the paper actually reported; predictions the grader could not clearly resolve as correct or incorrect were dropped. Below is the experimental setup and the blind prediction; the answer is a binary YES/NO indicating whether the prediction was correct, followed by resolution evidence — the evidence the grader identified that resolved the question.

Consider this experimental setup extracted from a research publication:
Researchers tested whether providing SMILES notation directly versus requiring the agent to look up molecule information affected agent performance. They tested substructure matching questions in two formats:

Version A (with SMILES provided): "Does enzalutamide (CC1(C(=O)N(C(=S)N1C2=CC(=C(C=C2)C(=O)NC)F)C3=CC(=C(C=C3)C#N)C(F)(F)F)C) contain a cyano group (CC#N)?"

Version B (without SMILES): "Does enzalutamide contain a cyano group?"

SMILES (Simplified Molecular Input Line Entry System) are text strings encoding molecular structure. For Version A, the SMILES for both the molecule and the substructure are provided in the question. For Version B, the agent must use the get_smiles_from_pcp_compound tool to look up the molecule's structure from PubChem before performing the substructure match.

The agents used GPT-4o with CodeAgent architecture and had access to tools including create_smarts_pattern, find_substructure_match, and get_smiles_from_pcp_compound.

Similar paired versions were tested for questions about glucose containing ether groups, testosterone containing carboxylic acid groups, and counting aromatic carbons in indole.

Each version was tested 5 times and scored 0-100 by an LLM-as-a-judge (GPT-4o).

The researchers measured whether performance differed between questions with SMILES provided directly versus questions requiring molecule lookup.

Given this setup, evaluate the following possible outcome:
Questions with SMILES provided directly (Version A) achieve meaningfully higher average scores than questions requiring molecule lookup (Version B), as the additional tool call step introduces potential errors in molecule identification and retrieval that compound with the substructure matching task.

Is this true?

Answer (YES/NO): NO